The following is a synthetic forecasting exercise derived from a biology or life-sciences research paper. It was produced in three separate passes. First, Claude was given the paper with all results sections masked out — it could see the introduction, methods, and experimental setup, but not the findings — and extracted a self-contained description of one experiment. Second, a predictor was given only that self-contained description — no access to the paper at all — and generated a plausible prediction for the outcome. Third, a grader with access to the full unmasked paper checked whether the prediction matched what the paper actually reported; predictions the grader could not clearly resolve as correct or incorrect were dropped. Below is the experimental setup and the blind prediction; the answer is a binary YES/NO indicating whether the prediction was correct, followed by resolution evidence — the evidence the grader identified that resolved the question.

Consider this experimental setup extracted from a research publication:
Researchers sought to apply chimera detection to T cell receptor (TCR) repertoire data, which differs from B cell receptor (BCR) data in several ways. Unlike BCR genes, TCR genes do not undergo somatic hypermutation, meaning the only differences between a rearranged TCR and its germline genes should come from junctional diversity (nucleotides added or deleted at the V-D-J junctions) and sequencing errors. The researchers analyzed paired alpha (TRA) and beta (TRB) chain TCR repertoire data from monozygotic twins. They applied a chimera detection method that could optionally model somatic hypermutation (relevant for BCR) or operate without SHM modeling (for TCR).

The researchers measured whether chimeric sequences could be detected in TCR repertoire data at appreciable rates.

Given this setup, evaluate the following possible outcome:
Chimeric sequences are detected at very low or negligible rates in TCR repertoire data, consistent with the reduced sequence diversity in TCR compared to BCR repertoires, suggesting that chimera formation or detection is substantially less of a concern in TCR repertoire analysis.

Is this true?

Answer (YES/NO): NO